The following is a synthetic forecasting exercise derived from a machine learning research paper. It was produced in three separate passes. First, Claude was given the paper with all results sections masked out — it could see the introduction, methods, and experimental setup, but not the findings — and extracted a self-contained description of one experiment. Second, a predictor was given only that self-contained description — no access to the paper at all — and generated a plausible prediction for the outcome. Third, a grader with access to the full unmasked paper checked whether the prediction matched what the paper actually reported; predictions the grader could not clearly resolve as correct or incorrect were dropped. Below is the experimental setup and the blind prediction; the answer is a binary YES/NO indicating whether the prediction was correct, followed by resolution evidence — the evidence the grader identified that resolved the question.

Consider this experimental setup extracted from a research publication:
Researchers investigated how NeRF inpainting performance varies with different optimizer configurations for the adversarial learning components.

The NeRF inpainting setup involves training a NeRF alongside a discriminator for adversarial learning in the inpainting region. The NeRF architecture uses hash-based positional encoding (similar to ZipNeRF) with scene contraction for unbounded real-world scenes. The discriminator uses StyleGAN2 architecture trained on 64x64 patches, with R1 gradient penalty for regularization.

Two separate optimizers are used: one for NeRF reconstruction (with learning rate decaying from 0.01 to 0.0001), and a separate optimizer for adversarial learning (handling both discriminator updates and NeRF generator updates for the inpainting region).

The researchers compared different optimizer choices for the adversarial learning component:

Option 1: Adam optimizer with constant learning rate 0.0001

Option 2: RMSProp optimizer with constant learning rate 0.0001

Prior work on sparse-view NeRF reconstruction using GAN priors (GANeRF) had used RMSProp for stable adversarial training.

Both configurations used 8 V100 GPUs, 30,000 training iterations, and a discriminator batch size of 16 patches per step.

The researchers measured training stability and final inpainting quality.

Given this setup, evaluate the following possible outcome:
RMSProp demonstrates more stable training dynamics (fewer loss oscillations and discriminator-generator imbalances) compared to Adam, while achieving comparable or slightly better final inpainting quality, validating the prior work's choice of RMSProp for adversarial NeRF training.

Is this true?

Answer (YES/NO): NO